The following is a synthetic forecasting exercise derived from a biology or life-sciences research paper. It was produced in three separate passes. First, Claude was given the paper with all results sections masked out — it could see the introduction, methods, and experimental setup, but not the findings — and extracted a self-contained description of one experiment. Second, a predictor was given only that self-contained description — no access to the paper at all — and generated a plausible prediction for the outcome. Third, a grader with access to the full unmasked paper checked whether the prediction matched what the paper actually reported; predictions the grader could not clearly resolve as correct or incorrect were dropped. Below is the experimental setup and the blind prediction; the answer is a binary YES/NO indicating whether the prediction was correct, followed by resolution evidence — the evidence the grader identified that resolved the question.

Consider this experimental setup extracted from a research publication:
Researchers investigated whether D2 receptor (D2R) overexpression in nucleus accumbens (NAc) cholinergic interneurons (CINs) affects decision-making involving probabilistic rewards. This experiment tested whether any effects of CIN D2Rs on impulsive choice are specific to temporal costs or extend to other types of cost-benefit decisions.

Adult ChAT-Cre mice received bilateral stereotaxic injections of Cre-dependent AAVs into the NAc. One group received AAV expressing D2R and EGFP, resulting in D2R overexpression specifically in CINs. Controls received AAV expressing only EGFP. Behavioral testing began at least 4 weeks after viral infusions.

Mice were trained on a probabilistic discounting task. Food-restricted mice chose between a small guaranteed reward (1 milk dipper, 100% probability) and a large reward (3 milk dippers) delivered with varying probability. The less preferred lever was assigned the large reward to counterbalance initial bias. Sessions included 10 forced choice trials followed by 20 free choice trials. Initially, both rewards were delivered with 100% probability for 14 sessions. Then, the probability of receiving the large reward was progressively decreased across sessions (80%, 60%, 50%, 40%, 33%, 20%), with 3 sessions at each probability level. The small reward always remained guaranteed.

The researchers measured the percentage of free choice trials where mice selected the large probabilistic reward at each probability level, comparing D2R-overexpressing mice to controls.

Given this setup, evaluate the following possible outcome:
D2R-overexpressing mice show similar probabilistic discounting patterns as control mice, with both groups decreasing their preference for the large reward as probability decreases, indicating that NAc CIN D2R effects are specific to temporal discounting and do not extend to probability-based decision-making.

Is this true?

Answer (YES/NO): YES